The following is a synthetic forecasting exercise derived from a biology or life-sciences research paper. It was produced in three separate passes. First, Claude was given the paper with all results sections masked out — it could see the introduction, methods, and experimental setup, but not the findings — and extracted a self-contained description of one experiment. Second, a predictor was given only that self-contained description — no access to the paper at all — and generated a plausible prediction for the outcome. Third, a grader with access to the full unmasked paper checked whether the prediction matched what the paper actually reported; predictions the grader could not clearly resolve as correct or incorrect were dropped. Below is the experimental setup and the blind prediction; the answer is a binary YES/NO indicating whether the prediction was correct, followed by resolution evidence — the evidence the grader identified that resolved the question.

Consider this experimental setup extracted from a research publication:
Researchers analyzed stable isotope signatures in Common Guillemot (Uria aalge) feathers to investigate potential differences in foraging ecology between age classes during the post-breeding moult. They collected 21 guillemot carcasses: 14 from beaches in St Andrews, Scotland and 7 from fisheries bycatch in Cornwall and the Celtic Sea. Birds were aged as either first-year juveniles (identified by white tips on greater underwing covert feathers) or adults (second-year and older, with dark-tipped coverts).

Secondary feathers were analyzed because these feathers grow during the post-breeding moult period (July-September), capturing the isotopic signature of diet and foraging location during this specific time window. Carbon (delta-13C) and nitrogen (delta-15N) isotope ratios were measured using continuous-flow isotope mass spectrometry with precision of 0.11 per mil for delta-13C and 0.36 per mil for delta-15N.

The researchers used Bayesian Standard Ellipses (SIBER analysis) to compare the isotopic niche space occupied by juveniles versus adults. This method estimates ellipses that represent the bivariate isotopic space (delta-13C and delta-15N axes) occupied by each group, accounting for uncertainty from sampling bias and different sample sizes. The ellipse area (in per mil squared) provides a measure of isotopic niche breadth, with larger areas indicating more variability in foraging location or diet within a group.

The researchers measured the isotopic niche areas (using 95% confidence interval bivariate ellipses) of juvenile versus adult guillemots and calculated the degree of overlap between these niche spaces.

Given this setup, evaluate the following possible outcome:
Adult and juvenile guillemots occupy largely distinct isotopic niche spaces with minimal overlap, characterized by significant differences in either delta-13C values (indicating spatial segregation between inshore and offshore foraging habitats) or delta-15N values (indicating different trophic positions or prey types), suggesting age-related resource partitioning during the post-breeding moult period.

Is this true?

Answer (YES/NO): NO